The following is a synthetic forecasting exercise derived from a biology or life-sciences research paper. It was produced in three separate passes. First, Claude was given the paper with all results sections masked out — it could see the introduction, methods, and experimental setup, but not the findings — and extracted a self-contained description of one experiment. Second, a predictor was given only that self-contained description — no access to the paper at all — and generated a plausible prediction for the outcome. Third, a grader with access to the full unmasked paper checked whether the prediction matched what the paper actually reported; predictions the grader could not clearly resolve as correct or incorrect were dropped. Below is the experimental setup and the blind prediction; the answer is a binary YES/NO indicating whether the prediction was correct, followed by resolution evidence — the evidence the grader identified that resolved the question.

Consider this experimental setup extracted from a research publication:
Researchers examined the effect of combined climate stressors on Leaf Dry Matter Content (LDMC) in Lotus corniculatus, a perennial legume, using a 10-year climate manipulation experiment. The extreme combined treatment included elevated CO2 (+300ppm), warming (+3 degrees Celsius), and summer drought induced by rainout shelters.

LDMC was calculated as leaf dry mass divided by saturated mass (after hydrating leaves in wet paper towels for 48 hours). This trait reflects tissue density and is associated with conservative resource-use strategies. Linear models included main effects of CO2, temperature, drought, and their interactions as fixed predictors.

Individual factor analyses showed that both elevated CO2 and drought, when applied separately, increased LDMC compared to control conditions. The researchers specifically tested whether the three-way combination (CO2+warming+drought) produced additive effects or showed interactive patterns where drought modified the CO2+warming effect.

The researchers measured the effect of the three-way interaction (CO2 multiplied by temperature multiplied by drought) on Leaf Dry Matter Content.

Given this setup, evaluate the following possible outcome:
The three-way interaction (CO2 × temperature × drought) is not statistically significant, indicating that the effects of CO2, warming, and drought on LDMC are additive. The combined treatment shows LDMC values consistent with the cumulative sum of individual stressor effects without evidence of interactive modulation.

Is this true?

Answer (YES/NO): NO